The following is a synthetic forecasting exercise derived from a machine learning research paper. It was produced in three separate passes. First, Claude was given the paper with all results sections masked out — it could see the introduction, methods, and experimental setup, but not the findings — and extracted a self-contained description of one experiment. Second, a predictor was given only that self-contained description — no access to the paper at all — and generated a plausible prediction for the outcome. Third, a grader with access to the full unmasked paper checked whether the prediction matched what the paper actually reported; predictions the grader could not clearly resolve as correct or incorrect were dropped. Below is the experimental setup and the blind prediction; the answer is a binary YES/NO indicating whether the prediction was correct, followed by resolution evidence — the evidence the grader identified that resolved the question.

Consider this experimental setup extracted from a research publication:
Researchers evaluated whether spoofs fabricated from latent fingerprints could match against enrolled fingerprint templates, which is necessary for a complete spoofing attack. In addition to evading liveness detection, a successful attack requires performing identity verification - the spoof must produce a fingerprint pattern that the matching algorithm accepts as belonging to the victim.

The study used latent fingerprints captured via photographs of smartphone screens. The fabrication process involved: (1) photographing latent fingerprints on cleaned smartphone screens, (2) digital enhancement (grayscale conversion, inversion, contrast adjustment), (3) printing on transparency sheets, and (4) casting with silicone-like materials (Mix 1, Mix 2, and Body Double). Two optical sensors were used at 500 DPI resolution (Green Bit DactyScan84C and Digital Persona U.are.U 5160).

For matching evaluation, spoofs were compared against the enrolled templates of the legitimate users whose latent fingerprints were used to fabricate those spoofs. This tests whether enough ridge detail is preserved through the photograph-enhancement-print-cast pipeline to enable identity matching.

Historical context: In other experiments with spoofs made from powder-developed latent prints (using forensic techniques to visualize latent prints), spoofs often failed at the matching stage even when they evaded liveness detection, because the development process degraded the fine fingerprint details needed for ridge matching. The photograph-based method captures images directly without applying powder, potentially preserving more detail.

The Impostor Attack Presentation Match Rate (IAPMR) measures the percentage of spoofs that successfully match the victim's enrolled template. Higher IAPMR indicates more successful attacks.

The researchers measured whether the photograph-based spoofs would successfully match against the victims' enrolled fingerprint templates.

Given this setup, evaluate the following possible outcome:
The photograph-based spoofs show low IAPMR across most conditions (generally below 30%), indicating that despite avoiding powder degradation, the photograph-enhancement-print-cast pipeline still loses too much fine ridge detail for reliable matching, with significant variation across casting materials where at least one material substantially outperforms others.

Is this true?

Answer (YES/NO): NO